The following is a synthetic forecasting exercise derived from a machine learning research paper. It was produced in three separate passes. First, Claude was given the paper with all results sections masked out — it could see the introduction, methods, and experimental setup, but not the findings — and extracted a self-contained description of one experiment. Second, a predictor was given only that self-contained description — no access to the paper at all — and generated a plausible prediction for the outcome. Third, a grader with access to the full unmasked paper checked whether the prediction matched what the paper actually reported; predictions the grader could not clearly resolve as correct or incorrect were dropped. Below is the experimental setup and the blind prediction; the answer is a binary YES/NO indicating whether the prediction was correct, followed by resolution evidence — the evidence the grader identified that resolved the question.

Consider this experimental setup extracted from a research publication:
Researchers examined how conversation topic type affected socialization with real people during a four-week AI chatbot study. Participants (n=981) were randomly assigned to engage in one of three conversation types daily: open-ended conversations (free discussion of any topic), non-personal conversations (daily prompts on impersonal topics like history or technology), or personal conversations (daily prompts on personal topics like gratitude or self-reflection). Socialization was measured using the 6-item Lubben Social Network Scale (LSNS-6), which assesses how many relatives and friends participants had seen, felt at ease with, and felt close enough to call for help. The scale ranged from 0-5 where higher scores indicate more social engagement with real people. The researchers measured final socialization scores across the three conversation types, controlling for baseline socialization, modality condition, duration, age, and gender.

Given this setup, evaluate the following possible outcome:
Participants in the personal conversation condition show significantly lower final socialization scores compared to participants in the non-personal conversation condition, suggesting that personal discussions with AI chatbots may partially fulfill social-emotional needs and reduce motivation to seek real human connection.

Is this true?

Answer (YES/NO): NO